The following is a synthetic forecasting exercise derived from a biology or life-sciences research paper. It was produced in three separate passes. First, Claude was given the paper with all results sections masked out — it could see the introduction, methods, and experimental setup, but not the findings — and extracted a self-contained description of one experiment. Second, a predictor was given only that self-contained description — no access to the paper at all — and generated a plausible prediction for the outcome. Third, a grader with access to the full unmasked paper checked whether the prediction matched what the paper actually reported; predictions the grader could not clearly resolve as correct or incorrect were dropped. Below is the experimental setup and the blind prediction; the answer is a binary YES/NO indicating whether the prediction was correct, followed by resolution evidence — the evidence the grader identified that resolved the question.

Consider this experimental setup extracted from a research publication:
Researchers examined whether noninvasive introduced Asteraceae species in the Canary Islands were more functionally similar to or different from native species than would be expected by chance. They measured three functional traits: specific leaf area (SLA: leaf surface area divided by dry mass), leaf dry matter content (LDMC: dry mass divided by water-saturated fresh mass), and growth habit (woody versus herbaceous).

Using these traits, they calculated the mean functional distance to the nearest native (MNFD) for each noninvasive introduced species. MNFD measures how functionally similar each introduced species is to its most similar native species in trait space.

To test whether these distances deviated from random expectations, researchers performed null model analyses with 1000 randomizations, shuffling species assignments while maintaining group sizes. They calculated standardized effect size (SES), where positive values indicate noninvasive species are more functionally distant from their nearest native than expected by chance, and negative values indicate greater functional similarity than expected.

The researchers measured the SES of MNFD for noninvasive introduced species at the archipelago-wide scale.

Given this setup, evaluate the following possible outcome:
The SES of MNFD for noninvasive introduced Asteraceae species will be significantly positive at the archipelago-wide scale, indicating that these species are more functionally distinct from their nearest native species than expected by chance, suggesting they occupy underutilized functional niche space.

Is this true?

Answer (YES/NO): YES